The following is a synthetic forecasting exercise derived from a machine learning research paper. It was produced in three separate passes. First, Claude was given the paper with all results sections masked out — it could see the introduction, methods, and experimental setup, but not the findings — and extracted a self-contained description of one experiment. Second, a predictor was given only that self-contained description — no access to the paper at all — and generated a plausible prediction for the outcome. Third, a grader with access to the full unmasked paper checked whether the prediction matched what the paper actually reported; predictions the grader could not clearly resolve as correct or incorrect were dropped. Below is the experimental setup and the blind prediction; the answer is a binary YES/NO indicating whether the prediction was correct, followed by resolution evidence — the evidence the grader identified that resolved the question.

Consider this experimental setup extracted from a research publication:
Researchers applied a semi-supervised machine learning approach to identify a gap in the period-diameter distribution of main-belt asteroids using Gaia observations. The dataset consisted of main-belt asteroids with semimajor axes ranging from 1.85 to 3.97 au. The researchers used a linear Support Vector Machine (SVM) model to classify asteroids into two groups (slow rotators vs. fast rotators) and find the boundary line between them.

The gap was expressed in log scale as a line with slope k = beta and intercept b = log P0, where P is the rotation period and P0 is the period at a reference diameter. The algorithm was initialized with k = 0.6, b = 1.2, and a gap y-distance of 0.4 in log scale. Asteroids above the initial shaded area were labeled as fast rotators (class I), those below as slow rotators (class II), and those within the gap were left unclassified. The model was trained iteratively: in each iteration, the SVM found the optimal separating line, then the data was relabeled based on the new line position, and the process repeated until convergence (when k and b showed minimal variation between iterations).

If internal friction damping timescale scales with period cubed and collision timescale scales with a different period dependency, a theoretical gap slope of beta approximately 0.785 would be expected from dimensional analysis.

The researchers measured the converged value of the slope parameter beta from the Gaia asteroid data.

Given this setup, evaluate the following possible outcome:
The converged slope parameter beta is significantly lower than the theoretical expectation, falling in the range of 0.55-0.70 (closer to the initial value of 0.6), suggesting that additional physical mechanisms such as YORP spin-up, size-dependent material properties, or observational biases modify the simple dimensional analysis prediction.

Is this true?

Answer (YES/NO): NO